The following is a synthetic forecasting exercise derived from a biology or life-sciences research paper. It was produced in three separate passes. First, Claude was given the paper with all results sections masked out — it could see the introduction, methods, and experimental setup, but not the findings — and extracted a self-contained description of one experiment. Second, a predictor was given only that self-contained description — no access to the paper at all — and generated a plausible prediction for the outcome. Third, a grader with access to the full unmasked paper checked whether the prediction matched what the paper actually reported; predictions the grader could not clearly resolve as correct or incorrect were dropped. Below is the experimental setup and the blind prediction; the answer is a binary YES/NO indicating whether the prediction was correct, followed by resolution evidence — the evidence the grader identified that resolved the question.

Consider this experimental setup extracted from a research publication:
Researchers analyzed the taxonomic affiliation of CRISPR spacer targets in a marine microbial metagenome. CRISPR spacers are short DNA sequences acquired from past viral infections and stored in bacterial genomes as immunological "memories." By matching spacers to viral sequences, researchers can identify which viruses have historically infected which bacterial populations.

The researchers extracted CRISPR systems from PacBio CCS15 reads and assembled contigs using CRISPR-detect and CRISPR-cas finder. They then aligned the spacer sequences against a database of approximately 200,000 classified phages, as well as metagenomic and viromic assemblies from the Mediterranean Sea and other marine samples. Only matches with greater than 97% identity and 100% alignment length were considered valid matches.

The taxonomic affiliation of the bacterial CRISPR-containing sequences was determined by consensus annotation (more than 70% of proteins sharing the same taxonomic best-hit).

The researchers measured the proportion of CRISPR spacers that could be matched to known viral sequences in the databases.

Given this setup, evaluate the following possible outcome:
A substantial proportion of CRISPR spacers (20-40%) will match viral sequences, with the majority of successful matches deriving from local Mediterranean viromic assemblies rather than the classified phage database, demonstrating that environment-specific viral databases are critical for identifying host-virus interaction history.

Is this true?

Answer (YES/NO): NO